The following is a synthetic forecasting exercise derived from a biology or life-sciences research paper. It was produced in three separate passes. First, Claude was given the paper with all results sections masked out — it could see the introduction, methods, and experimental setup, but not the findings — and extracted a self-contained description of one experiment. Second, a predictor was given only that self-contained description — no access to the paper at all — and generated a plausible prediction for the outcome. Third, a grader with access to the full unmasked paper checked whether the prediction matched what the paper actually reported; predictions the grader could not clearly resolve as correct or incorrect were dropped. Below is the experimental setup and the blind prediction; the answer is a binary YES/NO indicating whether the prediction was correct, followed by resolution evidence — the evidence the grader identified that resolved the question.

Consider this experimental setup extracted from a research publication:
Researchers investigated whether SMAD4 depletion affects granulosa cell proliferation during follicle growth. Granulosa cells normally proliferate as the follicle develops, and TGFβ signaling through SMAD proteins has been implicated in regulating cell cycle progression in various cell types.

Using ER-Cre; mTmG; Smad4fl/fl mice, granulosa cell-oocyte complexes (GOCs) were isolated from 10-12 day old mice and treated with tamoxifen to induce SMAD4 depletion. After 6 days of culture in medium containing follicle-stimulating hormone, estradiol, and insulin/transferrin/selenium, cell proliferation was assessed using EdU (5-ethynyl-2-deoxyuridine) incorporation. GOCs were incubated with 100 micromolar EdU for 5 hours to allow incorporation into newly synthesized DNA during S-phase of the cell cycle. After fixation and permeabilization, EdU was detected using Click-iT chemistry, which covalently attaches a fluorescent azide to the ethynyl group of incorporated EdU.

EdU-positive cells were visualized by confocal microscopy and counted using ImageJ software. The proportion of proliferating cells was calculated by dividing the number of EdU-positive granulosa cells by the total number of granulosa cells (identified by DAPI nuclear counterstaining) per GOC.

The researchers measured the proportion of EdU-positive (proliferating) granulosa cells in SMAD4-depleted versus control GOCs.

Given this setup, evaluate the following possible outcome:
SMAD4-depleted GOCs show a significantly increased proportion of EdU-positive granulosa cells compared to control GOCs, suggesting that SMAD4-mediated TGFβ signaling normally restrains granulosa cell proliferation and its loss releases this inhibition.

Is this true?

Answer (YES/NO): NO